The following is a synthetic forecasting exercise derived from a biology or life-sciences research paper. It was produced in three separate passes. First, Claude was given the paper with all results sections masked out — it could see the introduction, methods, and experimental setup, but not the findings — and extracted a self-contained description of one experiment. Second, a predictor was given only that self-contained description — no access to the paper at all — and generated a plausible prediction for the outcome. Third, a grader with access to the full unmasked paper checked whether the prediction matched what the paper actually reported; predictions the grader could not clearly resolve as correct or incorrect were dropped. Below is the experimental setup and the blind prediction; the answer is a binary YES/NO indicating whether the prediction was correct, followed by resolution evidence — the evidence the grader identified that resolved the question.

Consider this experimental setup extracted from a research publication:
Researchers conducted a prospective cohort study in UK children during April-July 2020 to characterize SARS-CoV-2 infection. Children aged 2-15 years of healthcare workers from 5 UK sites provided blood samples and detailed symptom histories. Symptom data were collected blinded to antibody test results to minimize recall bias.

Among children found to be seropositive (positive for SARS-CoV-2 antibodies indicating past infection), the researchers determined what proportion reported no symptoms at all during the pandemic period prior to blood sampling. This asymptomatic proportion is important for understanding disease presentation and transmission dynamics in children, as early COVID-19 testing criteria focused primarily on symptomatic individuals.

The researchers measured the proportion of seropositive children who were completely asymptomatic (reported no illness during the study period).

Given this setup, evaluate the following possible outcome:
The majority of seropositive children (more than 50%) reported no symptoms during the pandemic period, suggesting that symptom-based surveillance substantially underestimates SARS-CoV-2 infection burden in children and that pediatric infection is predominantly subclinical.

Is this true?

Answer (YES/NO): NO